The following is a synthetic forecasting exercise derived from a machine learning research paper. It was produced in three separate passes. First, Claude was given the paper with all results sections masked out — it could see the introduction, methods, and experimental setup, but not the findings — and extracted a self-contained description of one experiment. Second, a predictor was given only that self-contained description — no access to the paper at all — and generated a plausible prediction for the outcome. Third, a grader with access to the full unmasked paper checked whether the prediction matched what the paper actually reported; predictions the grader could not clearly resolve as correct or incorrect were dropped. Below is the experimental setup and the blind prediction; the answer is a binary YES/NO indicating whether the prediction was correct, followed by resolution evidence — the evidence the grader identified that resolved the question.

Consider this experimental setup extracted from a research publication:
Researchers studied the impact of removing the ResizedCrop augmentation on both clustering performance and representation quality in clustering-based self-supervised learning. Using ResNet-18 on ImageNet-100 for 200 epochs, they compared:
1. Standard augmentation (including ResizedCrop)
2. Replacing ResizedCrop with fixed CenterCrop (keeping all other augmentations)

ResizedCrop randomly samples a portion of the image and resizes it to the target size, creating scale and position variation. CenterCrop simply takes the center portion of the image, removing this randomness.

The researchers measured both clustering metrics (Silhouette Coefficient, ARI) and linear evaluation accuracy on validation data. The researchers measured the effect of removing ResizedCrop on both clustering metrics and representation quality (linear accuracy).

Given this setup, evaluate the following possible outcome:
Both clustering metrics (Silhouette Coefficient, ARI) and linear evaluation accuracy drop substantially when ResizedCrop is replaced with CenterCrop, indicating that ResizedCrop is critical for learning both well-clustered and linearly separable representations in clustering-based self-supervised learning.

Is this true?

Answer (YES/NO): NO